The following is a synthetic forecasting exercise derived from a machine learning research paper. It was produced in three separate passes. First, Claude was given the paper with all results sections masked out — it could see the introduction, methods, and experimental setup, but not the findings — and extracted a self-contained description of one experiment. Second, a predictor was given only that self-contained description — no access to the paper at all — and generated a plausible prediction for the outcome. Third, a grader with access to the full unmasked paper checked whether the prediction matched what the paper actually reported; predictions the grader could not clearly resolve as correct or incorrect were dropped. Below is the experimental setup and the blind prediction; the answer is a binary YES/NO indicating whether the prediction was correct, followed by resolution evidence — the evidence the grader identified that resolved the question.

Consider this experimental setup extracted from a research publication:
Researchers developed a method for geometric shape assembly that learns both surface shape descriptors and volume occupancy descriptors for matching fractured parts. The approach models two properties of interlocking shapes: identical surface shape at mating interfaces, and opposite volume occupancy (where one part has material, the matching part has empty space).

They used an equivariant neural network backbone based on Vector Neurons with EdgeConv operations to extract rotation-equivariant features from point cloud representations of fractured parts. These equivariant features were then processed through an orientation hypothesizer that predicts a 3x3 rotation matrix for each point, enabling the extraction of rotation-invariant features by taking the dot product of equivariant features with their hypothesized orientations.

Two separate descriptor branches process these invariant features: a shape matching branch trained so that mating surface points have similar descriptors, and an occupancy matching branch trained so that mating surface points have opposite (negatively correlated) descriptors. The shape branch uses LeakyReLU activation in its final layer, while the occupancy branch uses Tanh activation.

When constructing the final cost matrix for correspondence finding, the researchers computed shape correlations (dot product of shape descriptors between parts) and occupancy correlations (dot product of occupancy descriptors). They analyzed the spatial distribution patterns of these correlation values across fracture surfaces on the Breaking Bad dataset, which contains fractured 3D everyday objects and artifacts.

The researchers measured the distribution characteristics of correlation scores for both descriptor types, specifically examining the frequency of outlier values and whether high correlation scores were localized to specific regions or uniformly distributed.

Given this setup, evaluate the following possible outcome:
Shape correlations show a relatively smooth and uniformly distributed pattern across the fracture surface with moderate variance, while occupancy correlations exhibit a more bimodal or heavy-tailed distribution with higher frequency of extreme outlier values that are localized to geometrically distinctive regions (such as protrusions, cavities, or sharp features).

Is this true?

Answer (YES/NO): NO